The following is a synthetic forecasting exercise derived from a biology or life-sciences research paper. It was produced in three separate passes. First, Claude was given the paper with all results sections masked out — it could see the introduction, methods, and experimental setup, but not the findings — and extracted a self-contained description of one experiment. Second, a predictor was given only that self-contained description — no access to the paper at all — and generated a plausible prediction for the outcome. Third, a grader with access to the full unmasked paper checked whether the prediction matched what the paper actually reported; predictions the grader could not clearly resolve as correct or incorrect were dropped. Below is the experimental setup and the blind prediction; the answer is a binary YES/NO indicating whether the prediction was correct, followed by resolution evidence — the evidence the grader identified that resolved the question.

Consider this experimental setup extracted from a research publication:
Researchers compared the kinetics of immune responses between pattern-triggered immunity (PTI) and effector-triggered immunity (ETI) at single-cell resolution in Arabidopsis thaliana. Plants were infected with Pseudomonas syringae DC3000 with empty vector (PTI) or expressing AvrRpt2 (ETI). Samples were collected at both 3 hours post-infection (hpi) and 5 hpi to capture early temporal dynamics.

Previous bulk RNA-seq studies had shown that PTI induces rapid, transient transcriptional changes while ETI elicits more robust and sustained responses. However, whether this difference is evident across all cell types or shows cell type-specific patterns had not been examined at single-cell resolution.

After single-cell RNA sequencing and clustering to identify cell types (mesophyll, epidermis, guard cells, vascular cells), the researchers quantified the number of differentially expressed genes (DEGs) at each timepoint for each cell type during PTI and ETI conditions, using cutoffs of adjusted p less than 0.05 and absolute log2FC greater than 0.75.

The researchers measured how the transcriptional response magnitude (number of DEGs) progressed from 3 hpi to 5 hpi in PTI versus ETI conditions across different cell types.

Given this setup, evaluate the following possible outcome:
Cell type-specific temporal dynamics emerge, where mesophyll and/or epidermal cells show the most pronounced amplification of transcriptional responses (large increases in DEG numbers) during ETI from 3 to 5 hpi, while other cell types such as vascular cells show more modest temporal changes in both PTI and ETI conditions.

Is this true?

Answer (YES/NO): NO